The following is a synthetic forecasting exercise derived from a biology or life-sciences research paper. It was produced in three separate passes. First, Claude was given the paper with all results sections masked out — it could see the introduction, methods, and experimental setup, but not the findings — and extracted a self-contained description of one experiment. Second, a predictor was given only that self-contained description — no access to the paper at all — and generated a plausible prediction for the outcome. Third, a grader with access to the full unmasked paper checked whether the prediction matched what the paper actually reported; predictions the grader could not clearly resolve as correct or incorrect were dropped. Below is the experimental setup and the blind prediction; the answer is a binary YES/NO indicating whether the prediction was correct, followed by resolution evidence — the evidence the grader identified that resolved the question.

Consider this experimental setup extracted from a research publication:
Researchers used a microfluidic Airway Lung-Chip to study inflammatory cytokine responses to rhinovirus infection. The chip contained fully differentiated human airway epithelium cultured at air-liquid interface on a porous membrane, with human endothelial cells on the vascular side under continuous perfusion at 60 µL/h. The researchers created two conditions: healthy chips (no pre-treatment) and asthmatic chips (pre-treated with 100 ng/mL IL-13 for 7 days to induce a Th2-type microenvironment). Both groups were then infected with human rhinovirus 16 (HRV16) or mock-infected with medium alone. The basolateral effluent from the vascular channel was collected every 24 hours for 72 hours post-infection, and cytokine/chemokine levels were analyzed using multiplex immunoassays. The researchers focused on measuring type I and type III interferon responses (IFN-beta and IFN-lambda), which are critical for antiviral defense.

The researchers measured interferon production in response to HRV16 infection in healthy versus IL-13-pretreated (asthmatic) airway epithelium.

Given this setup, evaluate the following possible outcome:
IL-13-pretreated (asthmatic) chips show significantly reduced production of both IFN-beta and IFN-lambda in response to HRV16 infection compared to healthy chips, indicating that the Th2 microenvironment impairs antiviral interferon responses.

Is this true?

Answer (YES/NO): NO